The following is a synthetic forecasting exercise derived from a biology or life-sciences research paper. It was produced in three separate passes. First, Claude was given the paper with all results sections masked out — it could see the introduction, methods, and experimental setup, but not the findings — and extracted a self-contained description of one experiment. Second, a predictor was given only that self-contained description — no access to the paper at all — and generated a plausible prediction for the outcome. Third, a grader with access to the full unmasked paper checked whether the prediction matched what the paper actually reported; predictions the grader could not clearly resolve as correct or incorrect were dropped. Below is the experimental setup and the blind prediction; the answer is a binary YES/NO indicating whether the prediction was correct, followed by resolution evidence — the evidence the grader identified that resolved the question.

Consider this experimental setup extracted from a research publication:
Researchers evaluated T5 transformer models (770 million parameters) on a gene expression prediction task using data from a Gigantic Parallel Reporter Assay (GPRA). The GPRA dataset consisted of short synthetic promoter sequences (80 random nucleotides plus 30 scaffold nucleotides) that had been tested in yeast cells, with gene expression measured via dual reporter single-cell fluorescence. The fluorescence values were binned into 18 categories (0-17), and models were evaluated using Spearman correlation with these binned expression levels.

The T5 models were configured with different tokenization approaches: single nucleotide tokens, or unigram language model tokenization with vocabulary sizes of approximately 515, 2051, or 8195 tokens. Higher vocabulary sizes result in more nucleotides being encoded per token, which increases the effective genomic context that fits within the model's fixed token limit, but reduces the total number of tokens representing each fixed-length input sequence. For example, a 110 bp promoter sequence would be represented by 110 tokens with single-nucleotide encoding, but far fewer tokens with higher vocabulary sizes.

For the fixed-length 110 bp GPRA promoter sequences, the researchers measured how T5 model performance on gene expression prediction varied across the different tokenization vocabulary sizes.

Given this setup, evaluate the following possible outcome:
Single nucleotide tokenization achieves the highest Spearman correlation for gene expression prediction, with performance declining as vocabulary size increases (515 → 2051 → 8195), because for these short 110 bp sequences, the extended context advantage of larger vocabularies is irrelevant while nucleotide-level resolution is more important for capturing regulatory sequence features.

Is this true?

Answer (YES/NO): YES